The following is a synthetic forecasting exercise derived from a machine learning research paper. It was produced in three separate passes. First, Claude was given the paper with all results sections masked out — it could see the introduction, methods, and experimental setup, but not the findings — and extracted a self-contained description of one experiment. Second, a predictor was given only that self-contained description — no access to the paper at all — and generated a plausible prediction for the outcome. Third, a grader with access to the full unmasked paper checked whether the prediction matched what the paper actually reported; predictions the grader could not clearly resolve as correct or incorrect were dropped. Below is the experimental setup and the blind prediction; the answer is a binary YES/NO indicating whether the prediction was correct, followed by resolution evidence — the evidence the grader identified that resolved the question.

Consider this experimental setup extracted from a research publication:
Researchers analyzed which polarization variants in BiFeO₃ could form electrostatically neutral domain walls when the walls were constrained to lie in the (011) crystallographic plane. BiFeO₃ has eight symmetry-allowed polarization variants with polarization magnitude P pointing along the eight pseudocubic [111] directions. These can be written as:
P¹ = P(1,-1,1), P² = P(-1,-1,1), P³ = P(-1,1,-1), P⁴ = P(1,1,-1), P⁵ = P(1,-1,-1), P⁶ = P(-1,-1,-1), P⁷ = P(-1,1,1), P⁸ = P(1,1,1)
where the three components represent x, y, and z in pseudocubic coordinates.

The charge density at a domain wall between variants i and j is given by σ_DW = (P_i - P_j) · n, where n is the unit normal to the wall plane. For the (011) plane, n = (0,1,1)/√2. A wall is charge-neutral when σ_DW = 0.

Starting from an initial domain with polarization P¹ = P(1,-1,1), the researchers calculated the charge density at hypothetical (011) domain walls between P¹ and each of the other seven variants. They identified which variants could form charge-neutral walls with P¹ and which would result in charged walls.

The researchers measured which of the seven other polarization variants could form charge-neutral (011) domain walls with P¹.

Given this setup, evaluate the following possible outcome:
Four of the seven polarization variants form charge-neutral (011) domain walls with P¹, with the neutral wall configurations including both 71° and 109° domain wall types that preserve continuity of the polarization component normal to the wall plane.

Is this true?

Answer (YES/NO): NO